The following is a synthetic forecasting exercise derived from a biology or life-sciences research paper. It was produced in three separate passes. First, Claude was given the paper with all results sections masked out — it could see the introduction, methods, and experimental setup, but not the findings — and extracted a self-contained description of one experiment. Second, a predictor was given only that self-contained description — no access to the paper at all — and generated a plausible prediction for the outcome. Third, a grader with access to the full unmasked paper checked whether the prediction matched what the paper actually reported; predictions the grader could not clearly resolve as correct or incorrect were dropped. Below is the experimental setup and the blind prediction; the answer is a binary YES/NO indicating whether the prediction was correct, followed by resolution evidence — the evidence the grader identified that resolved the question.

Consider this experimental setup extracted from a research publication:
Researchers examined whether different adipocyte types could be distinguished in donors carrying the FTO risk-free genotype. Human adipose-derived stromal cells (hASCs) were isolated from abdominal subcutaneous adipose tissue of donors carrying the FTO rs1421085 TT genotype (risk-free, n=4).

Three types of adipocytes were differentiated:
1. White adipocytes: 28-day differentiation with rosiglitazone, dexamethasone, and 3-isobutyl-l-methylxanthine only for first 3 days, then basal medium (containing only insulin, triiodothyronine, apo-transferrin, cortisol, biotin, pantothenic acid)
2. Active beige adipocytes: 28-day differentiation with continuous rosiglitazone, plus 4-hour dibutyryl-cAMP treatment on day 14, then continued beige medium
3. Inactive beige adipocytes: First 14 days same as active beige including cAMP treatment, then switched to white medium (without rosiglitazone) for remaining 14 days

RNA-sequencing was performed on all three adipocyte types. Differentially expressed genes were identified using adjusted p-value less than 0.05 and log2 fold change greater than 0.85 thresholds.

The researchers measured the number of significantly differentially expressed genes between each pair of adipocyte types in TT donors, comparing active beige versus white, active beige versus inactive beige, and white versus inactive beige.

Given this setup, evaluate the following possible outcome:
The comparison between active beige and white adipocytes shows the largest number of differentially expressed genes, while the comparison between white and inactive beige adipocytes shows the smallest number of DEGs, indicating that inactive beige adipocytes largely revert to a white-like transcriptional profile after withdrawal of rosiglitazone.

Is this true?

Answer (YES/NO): YES